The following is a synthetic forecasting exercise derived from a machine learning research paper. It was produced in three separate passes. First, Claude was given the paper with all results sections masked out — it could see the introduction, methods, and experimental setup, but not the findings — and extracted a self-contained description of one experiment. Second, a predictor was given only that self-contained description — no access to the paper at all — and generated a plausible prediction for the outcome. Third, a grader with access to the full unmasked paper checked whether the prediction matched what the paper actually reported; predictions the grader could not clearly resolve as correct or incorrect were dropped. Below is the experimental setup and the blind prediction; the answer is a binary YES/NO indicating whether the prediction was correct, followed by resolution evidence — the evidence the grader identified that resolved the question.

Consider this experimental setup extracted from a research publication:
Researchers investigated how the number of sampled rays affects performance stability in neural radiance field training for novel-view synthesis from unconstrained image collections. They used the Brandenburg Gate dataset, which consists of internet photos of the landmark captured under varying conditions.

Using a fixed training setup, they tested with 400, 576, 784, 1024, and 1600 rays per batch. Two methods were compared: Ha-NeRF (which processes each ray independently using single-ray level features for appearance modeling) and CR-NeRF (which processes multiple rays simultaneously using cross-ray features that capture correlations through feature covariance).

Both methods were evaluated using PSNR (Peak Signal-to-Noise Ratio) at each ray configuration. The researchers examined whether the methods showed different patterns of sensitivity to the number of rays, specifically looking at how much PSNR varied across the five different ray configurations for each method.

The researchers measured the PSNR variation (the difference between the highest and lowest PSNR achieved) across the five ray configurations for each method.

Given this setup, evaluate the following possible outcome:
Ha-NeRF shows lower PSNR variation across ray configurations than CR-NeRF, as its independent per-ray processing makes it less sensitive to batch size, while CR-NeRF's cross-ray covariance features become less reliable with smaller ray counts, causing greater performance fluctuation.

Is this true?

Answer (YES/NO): NO